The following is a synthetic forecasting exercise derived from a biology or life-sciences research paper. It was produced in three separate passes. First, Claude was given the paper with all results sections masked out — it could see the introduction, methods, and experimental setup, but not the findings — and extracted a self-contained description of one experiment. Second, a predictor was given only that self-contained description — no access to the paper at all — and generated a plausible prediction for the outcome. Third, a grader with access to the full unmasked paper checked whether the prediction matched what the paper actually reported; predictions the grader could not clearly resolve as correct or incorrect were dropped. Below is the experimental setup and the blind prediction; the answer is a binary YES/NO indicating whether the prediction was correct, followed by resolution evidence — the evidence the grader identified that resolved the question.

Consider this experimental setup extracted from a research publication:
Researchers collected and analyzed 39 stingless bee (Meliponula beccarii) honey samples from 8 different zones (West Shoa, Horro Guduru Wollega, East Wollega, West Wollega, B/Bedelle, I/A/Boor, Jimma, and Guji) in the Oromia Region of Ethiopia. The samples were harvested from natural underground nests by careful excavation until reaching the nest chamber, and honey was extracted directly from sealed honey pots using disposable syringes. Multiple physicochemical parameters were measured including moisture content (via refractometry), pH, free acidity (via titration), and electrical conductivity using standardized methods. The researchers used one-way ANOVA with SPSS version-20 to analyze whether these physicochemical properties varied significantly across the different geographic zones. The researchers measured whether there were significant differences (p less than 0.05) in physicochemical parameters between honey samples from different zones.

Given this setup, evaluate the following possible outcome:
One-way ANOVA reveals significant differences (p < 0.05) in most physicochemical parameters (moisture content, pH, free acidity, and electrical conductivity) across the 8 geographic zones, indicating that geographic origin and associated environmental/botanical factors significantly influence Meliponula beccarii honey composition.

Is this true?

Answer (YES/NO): NO